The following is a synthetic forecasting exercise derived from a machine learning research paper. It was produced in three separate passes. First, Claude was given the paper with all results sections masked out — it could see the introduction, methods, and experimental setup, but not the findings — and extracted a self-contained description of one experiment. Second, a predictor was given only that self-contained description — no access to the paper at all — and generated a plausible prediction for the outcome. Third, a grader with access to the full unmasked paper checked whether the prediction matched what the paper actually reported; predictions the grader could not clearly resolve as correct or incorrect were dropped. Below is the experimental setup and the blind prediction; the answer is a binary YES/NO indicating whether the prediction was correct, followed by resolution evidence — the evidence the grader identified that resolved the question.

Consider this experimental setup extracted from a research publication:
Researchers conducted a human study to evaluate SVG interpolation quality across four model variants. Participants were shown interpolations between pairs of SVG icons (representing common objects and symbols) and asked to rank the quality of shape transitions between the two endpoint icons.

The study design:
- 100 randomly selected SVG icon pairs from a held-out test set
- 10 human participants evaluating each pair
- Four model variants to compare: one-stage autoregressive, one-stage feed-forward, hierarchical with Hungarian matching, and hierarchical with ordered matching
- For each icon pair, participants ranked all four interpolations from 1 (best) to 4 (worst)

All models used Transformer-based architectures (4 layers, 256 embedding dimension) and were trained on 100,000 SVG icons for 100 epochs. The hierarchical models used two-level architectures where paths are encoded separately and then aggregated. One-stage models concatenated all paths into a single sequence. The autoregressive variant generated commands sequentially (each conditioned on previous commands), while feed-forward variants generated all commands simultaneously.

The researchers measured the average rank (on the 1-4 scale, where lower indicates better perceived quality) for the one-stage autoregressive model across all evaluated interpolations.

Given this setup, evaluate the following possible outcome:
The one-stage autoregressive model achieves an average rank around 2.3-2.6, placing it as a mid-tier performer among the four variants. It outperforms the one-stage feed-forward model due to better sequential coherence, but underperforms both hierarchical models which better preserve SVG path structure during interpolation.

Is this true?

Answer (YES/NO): NO